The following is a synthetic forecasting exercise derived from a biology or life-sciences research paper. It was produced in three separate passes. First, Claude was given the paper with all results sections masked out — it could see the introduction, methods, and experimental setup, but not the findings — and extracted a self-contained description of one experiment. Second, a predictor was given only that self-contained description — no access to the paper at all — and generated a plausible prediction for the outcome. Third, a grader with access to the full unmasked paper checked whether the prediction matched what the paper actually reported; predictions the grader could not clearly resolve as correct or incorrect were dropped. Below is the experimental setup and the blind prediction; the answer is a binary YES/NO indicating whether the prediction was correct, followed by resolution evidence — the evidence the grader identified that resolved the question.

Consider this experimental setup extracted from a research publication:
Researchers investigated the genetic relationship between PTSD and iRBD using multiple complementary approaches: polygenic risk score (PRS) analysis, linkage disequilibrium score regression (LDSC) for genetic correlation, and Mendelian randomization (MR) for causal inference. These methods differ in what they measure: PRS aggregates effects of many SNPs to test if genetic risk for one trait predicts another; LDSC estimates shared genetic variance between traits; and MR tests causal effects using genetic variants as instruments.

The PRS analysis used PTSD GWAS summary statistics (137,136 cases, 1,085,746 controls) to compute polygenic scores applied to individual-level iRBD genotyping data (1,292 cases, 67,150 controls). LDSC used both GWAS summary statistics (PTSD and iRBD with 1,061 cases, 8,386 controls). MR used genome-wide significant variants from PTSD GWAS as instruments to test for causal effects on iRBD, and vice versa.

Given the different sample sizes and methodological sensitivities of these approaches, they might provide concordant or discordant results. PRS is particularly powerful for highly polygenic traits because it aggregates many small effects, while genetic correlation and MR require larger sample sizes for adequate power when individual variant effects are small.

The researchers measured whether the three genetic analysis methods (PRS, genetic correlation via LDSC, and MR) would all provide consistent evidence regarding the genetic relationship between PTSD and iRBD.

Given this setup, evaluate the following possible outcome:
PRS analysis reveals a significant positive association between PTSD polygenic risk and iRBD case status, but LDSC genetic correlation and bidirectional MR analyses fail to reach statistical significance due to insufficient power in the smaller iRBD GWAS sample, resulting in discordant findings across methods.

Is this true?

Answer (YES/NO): YES